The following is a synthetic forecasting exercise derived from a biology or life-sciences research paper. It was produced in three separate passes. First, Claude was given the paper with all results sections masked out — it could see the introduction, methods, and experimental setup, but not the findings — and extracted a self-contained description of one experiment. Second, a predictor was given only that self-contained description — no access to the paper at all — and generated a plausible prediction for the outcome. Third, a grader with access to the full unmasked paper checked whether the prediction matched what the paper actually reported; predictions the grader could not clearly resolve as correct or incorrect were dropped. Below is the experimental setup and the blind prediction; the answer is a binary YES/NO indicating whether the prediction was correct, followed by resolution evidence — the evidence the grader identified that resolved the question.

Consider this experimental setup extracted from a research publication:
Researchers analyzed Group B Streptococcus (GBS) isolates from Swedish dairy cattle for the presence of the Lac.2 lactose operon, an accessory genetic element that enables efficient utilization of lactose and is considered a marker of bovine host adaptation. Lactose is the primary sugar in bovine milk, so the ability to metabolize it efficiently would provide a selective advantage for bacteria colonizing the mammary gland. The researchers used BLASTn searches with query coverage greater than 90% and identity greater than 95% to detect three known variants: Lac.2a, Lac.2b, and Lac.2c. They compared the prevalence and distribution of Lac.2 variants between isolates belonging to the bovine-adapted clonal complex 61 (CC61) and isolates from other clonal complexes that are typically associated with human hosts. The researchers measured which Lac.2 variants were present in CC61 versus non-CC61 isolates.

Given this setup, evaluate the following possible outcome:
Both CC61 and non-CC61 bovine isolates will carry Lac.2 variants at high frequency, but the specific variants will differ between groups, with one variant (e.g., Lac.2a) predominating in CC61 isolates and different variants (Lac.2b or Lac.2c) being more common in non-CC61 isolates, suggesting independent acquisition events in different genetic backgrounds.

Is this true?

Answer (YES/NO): NO